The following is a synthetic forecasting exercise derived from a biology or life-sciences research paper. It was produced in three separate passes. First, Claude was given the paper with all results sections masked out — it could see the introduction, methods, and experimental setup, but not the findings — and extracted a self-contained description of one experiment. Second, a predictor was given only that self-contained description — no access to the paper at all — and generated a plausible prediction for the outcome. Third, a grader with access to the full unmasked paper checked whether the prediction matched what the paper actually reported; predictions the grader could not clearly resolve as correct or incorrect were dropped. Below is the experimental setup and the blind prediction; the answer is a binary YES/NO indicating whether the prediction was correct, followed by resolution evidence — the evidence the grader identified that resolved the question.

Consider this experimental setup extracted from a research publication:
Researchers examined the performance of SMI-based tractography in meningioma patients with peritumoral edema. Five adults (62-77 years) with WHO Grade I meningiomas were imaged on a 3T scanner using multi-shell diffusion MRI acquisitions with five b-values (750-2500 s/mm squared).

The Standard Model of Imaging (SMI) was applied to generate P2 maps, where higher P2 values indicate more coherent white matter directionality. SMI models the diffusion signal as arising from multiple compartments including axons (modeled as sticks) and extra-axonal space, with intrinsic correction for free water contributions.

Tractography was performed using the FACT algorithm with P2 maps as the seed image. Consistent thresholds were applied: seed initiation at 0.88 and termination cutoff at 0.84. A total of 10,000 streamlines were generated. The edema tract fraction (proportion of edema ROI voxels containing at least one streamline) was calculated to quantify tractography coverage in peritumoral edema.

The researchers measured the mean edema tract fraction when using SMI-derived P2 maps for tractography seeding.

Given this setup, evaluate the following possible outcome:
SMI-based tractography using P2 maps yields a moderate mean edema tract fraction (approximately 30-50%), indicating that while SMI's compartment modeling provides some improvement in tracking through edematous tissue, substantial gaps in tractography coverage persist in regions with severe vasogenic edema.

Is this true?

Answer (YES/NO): NO